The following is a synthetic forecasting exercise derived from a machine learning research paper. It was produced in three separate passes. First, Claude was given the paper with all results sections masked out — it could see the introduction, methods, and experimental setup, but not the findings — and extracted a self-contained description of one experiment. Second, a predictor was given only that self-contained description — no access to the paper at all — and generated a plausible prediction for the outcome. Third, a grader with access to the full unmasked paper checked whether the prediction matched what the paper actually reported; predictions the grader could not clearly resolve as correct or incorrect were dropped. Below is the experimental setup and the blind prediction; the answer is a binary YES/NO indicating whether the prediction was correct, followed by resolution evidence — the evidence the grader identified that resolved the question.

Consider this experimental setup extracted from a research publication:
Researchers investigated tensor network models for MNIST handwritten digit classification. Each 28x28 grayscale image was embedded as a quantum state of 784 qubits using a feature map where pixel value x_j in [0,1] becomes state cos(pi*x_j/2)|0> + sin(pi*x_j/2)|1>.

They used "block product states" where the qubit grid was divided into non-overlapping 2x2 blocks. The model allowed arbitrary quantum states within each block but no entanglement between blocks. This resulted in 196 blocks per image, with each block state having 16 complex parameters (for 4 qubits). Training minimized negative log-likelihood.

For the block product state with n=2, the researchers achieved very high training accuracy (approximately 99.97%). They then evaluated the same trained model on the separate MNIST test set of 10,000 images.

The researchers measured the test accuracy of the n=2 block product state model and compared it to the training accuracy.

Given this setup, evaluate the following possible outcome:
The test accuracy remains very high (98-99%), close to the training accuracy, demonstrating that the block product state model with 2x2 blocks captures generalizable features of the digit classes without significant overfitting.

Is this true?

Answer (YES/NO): NO